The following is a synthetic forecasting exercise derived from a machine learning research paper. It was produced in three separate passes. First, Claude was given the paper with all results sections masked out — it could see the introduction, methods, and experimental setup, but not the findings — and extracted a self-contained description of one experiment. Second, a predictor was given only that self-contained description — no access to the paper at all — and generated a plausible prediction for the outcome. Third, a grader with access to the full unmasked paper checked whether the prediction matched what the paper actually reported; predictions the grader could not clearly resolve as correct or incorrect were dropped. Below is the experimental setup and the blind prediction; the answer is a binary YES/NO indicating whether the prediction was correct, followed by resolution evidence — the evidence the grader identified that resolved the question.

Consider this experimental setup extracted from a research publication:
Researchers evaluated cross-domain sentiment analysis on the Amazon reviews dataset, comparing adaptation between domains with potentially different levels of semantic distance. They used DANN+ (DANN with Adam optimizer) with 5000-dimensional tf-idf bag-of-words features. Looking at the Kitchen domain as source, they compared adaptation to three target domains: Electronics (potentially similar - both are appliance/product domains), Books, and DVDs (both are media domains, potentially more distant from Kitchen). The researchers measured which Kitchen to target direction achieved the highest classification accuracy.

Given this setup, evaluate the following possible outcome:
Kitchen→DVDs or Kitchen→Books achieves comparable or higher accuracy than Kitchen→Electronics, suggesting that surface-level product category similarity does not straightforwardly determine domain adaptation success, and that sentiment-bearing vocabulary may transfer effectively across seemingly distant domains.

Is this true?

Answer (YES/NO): NO